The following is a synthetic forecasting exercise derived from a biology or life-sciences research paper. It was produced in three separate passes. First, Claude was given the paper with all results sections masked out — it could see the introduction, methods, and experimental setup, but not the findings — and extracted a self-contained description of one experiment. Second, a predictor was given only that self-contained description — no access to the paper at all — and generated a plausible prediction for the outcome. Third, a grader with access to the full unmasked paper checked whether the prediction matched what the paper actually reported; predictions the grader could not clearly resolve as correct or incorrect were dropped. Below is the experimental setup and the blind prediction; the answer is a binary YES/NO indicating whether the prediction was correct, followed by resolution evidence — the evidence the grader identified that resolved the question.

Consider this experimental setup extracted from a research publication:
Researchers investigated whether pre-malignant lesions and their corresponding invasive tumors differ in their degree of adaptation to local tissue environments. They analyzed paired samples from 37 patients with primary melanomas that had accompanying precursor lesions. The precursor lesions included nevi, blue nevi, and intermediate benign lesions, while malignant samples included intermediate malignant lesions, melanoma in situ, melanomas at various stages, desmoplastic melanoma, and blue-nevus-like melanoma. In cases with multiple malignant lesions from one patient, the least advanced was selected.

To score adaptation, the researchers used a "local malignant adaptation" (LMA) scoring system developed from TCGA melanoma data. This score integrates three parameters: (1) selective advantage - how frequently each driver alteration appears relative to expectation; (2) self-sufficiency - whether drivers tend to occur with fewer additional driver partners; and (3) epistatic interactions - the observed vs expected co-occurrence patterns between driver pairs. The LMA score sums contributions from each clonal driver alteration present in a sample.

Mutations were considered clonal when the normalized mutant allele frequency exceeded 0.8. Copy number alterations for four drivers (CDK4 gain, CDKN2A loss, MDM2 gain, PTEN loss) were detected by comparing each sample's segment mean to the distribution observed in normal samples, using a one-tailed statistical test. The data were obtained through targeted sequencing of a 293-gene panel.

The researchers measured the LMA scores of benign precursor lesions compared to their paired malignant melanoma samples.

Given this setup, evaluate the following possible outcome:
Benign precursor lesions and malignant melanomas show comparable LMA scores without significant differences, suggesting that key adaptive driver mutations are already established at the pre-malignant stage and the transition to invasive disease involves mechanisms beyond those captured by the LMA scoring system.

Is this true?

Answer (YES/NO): NO